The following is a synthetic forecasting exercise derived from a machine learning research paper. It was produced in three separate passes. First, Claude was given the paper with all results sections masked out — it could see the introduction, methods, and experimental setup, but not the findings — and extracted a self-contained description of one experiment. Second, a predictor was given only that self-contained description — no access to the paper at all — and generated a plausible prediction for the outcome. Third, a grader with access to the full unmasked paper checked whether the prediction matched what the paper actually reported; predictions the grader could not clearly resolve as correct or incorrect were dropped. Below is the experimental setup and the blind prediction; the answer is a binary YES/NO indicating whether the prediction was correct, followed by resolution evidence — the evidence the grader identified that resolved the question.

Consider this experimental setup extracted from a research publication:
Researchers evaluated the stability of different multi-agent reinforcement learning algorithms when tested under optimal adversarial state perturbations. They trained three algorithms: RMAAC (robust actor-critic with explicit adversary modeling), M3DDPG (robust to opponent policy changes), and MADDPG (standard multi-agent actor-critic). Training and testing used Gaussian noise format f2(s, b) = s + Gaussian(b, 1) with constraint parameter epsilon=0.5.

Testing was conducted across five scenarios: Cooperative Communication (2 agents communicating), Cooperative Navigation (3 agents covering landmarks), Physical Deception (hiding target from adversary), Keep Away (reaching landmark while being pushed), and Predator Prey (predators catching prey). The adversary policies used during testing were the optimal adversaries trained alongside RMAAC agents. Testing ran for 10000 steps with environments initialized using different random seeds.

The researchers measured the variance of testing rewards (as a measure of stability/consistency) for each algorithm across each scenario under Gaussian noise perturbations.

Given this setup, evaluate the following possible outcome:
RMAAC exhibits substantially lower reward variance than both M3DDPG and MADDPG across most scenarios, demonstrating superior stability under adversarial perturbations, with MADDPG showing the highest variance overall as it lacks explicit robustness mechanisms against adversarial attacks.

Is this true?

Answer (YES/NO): NO